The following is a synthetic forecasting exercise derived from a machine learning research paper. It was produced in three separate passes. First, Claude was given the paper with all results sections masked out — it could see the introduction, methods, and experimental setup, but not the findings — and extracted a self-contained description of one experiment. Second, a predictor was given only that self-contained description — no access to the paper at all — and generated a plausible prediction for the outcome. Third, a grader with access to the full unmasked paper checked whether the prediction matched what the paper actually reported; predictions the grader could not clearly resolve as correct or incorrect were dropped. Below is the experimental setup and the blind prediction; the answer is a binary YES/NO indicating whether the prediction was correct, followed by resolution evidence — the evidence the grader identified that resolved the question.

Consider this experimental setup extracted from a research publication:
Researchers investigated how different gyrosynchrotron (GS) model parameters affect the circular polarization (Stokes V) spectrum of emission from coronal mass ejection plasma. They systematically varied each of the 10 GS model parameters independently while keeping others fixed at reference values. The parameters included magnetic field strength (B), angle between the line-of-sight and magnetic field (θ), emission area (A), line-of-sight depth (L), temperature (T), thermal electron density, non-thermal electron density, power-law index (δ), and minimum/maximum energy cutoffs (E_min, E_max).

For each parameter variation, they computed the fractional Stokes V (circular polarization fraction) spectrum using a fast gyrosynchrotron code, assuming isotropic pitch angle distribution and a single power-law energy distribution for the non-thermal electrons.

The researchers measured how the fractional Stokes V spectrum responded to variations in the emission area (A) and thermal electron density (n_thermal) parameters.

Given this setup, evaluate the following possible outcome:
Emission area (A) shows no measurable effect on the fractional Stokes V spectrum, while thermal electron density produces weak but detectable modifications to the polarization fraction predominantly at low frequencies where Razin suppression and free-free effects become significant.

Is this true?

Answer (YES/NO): NO